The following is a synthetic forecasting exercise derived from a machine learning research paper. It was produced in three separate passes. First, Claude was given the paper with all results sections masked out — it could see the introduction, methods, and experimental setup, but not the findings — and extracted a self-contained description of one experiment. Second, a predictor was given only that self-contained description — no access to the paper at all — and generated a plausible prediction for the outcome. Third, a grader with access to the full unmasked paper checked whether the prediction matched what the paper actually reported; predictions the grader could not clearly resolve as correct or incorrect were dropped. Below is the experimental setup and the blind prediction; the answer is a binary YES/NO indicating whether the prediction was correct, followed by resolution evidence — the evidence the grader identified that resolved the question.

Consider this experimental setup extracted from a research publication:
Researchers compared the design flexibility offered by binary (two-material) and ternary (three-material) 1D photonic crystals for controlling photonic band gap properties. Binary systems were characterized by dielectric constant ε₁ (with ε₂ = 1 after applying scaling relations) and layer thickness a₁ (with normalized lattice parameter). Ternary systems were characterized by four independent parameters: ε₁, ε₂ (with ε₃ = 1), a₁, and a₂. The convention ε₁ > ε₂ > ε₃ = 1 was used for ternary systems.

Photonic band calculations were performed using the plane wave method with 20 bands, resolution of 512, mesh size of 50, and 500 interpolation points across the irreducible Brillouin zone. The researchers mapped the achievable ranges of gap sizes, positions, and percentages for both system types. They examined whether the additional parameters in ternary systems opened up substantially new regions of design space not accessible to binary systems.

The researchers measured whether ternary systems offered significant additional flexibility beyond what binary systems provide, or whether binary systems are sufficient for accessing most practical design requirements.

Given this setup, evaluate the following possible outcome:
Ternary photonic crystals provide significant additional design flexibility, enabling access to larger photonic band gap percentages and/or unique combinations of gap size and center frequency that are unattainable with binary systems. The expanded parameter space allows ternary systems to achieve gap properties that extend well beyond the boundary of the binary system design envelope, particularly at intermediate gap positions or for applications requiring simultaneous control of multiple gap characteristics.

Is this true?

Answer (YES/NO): NO